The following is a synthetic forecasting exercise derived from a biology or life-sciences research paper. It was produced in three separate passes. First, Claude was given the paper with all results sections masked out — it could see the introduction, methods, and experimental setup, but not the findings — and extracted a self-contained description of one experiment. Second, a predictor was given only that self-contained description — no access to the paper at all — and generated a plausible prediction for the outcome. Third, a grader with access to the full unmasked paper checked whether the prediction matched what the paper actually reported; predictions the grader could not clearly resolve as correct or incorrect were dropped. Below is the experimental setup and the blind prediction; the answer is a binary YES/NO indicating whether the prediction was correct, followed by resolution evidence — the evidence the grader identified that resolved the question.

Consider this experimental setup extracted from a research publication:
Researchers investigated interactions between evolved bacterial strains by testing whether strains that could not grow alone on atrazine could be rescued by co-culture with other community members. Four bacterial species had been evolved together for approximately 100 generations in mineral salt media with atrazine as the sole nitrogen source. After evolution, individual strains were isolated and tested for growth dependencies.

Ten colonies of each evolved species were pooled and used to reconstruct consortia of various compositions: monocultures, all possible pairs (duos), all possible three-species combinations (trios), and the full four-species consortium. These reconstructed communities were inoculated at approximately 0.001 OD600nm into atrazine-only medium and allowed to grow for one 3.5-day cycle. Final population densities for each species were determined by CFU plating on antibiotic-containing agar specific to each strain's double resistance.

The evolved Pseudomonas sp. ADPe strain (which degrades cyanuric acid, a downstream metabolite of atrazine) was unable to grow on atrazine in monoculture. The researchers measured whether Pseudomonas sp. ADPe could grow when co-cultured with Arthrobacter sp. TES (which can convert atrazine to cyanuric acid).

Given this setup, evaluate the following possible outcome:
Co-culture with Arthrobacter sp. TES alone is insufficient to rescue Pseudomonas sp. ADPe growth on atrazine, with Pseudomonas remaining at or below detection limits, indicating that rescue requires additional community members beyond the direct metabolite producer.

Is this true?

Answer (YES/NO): NO